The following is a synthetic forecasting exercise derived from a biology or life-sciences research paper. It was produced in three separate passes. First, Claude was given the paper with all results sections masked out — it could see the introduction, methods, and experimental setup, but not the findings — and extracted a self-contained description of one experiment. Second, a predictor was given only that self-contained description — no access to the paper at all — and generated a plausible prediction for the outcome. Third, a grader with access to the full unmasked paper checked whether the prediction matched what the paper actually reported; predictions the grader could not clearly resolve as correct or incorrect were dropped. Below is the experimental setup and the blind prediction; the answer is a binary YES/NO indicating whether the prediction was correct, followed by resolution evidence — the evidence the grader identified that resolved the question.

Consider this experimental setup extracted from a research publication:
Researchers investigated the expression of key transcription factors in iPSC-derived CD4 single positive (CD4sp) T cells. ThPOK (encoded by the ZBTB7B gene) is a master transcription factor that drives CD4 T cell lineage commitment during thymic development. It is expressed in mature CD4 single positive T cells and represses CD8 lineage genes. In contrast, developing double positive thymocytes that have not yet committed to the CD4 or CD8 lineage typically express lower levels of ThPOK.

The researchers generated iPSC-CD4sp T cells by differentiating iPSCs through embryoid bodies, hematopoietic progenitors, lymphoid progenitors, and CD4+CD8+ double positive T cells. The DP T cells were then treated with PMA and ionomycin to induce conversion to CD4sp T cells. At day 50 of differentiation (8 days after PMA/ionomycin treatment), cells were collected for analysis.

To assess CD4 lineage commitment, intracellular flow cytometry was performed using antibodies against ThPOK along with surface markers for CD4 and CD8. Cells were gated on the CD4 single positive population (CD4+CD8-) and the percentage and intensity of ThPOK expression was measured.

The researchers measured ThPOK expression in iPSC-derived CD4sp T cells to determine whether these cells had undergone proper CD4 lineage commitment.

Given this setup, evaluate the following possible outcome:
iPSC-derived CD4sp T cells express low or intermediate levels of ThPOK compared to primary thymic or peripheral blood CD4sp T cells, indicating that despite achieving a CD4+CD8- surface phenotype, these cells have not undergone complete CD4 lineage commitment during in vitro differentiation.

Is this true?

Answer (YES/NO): NO